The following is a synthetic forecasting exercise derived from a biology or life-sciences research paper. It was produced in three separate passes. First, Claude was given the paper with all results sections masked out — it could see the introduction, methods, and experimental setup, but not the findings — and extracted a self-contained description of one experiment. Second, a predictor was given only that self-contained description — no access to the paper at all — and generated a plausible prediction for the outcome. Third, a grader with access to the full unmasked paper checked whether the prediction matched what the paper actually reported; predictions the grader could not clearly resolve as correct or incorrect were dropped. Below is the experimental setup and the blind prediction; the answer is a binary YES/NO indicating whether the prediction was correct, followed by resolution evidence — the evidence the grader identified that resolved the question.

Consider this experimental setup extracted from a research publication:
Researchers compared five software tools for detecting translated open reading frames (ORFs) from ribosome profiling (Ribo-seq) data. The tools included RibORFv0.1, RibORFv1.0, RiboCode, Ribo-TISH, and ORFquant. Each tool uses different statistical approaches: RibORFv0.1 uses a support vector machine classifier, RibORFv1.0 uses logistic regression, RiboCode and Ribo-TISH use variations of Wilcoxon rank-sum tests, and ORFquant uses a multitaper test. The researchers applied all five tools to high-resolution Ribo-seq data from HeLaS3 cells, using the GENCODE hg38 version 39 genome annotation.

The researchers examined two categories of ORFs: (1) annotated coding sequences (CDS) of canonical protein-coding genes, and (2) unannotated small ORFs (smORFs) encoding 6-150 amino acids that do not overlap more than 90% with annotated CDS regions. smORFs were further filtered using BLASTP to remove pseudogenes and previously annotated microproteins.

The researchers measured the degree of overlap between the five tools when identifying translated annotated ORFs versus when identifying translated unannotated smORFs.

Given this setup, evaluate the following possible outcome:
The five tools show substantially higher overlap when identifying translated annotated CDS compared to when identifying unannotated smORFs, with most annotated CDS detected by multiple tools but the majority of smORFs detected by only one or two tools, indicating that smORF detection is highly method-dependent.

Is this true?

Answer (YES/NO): YES